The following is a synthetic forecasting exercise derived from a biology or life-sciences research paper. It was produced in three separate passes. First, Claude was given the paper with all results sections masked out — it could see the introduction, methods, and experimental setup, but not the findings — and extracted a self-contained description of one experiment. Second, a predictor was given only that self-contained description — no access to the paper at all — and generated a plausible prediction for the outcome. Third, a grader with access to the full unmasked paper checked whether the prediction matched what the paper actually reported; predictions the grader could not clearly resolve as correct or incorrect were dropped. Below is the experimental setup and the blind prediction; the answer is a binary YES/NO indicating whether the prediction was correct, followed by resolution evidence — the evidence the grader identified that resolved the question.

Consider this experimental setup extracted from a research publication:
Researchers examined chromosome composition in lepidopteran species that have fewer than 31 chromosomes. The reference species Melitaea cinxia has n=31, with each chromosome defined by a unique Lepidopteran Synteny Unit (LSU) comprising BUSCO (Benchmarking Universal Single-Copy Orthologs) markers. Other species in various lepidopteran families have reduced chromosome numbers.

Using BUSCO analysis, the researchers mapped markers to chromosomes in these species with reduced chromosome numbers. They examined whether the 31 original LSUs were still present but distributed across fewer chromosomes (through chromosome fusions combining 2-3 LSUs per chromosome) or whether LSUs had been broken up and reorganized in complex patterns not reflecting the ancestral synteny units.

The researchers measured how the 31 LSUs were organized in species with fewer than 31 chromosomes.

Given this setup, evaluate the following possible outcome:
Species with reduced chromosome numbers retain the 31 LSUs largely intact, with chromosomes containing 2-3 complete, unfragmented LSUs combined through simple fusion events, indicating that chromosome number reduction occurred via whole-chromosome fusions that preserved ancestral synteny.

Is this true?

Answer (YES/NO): YES